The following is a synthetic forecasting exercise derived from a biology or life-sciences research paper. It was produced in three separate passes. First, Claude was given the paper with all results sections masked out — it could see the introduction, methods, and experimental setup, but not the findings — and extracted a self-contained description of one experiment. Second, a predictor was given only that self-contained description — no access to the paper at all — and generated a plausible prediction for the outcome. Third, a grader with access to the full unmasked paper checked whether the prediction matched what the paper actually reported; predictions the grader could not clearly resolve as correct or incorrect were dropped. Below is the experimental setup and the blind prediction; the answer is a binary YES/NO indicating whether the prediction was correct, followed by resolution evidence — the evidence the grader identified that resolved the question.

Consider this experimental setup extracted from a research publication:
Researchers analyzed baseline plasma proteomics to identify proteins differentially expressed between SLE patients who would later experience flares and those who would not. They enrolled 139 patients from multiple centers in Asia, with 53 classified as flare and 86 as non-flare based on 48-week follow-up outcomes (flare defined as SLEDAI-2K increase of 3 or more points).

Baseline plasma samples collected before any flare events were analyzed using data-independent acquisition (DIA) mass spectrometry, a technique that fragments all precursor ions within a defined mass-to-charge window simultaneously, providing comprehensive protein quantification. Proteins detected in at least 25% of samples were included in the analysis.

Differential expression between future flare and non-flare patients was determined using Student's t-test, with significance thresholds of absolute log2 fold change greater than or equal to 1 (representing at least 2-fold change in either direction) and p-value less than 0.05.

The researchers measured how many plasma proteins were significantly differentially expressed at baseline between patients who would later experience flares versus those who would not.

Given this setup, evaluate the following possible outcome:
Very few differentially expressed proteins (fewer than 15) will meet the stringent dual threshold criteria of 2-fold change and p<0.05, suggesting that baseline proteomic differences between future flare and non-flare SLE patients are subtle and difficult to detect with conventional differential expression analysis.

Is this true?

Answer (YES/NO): NO